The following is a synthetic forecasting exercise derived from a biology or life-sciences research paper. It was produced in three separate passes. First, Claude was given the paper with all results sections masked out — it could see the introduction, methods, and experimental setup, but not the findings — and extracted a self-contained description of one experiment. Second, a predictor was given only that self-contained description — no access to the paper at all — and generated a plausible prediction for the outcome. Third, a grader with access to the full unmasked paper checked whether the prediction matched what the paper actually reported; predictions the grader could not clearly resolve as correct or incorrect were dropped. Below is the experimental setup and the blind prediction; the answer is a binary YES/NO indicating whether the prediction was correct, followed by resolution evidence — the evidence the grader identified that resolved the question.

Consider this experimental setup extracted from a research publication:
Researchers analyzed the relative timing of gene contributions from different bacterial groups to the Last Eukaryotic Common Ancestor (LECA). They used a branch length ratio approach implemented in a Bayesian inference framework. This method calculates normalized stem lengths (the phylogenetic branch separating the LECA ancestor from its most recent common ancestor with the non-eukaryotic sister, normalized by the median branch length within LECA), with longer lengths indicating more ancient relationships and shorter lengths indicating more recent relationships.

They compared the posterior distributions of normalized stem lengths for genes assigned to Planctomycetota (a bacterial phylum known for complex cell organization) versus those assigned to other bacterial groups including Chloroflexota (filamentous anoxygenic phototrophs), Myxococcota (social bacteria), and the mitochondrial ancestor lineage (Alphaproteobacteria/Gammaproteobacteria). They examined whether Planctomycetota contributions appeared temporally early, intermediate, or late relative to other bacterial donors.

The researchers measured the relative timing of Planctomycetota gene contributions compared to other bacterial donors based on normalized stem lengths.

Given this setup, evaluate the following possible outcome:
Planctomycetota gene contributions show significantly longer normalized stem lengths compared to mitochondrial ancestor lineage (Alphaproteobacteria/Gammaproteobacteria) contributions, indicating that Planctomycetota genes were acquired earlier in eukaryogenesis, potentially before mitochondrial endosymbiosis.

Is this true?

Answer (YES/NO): YES